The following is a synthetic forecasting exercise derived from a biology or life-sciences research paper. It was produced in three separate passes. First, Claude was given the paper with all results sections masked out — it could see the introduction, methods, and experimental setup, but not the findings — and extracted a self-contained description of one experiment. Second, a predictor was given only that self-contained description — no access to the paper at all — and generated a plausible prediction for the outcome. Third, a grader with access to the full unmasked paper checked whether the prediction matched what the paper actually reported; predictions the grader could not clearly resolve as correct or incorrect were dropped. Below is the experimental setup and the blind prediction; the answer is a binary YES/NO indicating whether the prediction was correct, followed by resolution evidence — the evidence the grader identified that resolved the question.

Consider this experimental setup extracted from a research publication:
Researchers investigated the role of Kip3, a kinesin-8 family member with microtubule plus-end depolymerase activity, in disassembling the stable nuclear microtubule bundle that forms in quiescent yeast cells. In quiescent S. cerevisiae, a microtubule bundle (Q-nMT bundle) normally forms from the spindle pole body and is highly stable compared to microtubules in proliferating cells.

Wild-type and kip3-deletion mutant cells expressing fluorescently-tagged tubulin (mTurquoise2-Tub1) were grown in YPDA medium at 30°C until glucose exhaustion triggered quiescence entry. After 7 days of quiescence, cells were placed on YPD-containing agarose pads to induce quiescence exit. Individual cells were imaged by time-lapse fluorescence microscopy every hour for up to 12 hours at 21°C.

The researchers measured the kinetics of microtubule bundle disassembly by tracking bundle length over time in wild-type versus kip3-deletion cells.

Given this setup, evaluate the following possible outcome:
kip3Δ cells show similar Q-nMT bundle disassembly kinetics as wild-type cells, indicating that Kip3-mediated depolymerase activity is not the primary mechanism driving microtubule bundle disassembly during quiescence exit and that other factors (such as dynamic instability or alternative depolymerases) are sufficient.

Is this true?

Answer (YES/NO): NO